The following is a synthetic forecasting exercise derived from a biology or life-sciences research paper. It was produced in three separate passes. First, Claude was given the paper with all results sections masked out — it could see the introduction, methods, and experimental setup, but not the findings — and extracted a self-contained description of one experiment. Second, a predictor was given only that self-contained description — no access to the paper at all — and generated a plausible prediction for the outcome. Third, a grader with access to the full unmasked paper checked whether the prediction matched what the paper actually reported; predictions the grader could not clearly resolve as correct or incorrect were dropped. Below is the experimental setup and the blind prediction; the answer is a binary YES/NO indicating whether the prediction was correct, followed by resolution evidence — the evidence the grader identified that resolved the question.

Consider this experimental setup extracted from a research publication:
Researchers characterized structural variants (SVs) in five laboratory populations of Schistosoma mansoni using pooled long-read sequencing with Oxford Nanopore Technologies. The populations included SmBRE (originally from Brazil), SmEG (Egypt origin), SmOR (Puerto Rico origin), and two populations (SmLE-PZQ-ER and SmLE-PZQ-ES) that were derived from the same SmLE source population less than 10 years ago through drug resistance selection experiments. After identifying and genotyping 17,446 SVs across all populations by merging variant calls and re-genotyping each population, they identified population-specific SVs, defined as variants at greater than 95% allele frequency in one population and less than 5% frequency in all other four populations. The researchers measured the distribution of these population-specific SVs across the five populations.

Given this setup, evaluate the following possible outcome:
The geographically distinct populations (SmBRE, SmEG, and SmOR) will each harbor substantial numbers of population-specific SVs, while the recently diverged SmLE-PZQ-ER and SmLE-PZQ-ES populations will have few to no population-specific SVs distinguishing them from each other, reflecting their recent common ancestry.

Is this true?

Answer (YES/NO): NO